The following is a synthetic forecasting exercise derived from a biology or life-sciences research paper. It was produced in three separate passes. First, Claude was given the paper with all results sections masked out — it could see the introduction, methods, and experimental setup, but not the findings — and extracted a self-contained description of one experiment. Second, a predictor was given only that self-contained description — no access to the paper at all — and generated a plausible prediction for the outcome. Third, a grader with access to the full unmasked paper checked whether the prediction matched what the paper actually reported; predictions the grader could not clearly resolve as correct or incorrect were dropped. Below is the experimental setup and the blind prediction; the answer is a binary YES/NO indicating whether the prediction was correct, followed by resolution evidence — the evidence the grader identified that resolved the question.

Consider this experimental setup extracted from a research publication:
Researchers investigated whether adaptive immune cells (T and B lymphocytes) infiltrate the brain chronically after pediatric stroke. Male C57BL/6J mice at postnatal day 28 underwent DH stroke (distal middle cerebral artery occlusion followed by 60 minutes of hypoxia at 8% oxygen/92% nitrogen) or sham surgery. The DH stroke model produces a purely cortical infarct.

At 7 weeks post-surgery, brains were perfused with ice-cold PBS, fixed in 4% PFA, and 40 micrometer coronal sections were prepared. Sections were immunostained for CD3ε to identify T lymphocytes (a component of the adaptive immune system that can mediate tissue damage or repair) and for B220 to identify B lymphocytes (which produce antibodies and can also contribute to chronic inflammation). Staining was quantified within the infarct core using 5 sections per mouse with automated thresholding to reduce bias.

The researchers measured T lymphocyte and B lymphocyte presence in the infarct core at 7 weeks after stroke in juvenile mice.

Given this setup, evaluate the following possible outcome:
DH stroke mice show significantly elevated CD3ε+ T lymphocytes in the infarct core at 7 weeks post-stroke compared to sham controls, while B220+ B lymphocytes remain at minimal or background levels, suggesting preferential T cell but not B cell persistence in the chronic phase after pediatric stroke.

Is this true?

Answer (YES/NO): NO